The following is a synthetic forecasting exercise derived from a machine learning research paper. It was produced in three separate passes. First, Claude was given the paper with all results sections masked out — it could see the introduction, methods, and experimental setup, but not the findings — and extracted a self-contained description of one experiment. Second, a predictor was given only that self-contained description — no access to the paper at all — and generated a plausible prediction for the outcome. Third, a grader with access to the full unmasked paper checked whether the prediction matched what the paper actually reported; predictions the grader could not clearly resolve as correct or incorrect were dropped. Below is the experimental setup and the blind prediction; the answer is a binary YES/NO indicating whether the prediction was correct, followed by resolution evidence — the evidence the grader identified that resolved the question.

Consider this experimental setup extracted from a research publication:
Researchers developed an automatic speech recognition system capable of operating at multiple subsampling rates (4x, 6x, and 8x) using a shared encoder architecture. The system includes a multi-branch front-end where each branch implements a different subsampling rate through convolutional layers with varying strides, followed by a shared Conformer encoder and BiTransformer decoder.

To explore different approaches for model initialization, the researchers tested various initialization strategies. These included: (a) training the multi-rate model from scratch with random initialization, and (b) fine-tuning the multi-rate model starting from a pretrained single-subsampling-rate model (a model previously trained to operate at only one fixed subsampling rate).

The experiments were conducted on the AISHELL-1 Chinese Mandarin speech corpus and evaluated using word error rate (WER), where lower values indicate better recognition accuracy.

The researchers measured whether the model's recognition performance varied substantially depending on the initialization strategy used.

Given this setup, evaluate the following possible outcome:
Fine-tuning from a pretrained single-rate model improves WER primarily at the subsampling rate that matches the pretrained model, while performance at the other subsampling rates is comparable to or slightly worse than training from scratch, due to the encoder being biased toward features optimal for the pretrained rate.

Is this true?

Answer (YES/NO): NO